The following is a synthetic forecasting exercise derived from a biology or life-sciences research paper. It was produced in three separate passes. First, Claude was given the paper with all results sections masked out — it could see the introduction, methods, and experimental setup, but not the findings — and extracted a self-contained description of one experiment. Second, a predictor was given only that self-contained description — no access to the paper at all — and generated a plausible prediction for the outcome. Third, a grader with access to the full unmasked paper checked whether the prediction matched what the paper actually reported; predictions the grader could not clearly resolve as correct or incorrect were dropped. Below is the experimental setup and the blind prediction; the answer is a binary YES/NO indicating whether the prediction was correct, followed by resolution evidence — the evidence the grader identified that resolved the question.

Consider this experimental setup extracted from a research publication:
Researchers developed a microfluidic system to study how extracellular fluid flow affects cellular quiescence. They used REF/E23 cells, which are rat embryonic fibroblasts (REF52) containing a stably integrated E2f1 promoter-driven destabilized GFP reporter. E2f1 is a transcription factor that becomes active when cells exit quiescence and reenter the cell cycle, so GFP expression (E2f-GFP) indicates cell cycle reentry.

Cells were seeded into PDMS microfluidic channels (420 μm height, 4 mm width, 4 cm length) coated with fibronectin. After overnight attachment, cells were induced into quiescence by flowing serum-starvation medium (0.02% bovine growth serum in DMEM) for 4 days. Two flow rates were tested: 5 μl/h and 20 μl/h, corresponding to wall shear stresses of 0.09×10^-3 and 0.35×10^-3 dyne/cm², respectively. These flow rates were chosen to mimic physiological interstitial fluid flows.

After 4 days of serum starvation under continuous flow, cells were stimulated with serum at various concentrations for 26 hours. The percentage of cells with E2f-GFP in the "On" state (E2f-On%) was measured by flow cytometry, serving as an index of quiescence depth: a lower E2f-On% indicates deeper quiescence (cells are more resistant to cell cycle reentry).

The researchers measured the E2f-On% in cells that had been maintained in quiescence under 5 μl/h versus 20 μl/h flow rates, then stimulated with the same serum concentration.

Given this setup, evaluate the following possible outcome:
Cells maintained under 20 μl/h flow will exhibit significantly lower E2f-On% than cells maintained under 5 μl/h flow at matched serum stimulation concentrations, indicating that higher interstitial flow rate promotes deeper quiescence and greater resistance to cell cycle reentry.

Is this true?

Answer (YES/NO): NO